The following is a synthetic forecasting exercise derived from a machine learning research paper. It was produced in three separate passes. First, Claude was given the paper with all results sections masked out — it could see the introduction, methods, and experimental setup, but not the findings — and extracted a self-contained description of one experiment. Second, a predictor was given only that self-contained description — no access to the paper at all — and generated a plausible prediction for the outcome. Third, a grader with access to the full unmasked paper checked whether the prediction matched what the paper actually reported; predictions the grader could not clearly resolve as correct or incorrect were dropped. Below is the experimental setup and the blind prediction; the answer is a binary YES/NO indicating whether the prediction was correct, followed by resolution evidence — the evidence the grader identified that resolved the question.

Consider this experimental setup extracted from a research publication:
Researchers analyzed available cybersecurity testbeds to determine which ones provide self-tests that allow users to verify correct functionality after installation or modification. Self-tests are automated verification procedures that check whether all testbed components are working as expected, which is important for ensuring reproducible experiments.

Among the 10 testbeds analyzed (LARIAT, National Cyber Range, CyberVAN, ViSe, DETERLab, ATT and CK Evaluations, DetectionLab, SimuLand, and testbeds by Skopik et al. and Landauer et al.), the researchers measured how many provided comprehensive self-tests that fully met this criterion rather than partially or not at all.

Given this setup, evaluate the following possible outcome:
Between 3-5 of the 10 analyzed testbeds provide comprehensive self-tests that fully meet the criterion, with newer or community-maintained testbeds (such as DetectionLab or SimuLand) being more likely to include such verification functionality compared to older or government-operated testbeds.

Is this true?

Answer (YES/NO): NO